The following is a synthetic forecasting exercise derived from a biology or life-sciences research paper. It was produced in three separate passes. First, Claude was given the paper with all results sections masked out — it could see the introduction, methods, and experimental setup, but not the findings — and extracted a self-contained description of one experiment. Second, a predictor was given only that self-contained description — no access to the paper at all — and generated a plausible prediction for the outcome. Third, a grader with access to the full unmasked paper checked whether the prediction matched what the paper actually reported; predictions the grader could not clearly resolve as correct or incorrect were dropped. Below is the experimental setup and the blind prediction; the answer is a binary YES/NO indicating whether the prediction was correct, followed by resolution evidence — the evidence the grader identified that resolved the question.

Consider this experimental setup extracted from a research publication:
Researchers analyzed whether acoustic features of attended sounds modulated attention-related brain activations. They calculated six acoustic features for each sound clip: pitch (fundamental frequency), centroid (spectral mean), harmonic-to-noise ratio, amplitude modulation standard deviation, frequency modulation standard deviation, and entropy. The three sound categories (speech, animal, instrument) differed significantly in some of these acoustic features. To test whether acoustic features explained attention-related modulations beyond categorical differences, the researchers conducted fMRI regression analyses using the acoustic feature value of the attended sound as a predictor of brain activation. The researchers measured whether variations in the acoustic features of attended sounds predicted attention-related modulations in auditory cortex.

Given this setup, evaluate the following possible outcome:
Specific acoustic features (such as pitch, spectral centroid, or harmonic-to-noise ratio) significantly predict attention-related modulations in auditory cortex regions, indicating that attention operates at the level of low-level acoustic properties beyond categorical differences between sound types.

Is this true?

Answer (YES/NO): YES